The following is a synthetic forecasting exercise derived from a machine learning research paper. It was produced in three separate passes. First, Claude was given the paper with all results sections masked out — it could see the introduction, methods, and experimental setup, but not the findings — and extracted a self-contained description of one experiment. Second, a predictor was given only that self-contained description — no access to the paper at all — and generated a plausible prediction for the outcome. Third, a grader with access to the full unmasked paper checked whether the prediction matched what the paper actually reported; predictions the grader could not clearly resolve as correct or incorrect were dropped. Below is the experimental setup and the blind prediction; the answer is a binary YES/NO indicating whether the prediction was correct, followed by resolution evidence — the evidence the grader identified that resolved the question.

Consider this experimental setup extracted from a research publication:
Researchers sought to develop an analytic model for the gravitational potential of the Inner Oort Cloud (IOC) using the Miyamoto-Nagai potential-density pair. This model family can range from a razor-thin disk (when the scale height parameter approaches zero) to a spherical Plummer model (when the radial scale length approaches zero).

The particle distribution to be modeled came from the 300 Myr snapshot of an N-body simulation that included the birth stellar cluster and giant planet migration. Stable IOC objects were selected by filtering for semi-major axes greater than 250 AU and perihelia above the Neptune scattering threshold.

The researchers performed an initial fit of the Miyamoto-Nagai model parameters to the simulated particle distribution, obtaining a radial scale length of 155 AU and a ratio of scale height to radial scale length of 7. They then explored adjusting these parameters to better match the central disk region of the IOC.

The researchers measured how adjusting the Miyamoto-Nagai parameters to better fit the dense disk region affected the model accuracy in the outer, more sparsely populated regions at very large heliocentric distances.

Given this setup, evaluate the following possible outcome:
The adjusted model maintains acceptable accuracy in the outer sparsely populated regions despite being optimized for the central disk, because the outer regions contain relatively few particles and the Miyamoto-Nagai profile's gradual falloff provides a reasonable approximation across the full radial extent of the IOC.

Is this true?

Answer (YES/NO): NO